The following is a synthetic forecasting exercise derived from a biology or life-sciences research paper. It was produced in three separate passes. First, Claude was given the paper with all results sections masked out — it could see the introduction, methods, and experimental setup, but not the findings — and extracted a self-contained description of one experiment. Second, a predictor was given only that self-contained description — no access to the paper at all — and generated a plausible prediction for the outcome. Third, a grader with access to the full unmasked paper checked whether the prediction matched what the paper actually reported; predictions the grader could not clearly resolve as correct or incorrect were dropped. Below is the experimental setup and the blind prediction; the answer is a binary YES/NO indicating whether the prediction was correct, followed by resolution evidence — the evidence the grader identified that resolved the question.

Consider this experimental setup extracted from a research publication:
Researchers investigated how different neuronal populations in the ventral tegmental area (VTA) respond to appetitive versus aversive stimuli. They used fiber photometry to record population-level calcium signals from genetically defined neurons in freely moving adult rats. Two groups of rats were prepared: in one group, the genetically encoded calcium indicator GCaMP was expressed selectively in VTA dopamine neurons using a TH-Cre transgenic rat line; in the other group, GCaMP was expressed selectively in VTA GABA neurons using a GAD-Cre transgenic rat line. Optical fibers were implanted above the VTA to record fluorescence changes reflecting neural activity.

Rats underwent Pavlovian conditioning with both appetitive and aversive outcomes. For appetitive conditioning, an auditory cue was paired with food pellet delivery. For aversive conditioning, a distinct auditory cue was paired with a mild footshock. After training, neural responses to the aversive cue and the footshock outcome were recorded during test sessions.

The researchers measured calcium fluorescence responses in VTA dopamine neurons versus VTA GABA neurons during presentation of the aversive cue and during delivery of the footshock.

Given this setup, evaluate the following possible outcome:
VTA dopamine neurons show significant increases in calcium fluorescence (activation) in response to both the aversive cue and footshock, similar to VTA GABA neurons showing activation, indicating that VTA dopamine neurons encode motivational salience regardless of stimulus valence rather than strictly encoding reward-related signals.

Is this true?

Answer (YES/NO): NO